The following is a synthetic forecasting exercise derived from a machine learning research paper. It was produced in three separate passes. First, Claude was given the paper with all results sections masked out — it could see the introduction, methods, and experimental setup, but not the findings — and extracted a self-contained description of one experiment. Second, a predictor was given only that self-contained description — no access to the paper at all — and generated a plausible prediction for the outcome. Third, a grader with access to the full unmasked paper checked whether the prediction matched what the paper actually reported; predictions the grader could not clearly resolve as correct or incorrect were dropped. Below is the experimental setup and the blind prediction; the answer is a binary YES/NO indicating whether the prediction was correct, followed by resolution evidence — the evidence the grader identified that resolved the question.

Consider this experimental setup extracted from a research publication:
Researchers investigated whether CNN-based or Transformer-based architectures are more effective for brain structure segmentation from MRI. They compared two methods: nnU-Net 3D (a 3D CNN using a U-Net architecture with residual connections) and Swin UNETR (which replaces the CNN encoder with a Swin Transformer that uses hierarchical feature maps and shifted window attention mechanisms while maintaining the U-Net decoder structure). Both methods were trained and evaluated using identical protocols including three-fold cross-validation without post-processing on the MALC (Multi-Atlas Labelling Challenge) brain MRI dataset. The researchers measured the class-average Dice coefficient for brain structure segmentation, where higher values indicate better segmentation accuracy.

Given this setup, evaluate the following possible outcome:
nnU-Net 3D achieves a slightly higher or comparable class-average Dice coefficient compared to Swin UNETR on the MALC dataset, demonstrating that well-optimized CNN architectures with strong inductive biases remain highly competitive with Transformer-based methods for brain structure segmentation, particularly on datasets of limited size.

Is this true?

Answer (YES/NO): NO